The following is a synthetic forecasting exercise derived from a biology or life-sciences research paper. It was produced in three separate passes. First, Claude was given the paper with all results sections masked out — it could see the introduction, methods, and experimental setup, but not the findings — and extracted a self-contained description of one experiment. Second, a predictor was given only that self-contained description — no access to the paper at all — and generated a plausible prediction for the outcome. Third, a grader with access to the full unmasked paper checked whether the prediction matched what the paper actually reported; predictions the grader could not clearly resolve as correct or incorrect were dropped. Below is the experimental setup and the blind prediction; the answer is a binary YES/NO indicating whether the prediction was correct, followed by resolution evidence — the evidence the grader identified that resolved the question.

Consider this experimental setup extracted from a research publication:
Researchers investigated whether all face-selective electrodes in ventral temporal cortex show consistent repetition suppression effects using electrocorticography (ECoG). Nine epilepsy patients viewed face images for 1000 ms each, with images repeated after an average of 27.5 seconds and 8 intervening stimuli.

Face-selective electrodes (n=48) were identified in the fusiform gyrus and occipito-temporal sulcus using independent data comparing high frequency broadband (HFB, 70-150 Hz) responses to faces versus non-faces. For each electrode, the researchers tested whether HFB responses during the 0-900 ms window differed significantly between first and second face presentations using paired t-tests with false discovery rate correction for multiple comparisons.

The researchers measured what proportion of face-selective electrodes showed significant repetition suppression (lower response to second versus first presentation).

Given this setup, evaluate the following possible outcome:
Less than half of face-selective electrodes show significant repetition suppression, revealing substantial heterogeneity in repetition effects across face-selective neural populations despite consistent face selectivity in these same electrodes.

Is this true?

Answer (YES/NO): NO